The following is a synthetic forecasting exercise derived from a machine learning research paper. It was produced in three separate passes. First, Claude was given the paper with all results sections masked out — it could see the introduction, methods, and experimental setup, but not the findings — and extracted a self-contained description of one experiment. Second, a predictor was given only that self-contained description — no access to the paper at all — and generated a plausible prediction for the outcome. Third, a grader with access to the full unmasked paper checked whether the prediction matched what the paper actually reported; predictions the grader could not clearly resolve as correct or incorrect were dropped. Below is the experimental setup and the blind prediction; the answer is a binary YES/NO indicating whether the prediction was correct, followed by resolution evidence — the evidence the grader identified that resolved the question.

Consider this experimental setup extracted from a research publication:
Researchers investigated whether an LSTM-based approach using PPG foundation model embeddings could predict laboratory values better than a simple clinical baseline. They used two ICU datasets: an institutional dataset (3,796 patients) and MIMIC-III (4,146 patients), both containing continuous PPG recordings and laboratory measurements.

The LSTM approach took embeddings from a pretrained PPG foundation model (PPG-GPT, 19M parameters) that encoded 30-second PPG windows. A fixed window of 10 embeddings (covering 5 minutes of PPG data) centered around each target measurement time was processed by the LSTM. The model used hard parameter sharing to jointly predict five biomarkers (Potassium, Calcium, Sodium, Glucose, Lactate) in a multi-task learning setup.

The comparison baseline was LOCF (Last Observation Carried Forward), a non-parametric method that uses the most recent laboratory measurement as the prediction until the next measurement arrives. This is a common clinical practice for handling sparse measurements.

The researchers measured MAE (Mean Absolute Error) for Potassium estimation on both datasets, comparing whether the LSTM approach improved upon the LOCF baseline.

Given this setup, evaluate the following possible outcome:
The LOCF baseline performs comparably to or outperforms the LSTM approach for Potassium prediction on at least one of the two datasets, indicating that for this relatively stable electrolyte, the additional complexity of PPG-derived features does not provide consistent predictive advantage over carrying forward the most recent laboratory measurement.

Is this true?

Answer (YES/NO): YES